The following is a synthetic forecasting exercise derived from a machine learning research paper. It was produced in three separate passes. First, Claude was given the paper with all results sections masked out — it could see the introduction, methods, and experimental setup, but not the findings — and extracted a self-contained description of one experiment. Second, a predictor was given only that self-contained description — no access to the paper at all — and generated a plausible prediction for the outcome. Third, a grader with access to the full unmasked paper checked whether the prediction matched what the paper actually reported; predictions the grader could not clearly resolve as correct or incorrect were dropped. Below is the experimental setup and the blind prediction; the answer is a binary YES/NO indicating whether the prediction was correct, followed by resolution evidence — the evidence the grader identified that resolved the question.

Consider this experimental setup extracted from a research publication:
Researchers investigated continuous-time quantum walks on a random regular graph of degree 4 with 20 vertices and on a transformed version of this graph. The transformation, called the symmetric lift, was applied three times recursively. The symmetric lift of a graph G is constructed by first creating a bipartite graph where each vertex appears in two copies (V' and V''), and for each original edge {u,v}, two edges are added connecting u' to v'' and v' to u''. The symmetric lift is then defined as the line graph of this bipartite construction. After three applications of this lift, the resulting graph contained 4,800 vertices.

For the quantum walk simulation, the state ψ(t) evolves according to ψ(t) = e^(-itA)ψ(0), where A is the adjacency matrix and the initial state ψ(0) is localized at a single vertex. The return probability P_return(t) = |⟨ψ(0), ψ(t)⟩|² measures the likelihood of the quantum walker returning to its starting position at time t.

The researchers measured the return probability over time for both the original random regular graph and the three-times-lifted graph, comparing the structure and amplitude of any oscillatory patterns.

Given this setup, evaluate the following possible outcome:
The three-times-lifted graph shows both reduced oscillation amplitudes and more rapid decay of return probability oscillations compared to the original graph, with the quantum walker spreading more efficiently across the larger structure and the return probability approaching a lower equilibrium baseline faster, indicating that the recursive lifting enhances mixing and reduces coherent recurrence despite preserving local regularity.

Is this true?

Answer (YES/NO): NO